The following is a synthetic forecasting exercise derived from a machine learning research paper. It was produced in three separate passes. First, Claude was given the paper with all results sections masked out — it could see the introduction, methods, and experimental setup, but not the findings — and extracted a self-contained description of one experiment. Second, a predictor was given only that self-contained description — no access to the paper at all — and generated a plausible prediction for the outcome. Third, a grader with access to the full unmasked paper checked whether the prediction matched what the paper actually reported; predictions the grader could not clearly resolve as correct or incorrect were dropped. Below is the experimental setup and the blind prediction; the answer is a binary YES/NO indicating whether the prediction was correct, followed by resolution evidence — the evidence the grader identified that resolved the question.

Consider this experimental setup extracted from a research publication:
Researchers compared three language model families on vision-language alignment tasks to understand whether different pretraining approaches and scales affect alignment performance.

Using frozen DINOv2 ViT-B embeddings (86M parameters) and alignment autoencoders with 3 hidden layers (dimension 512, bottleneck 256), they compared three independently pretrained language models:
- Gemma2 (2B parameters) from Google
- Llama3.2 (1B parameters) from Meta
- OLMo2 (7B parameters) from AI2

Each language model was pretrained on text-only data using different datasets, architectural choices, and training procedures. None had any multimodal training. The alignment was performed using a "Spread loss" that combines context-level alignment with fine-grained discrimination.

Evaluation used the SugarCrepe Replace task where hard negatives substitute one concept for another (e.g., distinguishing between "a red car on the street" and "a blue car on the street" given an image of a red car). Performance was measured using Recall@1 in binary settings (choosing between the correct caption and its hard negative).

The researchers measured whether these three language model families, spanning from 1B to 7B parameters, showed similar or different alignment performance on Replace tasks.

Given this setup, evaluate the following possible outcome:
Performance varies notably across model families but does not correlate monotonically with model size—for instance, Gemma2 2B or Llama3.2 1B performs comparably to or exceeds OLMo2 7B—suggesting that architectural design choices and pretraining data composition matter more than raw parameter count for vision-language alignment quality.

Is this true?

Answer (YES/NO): NO